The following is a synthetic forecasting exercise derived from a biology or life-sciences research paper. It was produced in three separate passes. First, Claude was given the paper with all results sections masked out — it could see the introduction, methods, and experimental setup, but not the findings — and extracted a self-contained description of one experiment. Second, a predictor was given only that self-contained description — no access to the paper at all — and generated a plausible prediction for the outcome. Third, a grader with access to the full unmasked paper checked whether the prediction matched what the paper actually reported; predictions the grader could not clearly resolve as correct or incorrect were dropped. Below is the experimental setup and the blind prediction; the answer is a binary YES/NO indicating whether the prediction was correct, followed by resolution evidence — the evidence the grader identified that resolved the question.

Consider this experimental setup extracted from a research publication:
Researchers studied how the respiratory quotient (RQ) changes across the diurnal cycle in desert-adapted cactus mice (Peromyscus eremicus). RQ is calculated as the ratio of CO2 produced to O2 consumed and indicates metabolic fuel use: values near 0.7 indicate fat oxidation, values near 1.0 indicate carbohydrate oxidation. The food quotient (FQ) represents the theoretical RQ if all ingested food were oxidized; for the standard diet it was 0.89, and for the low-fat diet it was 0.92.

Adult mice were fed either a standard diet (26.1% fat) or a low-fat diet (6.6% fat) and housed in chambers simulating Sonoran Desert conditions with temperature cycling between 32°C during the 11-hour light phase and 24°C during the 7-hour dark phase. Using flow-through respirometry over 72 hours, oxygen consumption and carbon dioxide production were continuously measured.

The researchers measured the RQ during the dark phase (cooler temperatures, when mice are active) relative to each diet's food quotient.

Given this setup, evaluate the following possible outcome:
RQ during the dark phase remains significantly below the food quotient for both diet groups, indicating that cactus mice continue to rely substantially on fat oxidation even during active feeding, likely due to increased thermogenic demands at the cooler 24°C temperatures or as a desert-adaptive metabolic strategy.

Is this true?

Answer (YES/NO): NO